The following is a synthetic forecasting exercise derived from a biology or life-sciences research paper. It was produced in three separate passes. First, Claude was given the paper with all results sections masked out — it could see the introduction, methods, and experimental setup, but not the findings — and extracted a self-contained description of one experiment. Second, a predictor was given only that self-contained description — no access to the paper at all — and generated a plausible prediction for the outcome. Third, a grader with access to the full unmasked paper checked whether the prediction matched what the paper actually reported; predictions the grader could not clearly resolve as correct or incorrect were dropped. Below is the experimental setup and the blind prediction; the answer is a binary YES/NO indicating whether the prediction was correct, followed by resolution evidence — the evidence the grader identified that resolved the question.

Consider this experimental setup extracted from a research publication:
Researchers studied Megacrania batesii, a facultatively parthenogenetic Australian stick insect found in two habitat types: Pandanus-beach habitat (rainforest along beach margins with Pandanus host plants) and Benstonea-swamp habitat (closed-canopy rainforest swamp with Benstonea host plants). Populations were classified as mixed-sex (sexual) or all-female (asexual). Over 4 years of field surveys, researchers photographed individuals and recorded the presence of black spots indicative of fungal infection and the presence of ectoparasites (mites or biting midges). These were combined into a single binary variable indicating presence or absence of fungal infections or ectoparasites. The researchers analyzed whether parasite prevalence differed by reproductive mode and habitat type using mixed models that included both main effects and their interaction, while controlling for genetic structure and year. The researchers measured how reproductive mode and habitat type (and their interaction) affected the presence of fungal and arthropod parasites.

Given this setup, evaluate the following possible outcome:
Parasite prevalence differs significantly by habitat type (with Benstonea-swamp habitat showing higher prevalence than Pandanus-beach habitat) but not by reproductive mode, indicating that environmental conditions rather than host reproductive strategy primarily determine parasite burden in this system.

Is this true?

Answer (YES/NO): NO